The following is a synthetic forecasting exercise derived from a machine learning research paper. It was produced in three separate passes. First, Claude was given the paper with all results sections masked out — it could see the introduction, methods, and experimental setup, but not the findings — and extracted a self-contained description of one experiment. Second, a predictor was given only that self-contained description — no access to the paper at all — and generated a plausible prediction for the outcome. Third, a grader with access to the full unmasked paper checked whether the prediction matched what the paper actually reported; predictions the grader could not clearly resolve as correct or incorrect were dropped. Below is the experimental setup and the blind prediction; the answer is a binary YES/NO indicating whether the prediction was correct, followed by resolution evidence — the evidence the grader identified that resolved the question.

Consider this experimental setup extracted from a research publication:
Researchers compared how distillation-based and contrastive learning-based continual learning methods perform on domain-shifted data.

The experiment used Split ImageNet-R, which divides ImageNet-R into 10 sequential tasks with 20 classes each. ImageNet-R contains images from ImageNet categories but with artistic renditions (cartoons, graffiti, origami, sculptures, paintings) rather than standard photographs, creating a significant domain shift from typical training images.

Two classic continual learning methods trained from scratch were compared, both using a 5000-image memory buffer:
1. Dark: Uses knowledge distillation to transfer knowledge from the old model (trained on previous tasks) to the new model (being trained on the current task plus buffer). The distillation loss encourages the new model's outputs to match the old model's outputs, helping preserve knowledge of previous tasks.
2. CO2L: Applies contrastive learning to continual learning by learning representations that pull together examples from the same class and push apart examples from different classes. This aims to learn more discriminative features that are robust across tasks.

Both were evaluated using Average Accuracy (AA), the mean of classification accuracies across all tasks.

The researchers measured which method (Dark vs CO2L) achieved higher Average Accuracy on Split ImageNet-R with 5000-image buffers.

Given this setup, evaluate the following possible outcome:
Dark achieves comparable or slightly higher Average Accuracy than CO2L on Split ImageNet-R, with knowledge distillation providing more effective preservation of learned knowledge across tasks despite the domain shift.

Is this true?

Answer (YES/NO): YES